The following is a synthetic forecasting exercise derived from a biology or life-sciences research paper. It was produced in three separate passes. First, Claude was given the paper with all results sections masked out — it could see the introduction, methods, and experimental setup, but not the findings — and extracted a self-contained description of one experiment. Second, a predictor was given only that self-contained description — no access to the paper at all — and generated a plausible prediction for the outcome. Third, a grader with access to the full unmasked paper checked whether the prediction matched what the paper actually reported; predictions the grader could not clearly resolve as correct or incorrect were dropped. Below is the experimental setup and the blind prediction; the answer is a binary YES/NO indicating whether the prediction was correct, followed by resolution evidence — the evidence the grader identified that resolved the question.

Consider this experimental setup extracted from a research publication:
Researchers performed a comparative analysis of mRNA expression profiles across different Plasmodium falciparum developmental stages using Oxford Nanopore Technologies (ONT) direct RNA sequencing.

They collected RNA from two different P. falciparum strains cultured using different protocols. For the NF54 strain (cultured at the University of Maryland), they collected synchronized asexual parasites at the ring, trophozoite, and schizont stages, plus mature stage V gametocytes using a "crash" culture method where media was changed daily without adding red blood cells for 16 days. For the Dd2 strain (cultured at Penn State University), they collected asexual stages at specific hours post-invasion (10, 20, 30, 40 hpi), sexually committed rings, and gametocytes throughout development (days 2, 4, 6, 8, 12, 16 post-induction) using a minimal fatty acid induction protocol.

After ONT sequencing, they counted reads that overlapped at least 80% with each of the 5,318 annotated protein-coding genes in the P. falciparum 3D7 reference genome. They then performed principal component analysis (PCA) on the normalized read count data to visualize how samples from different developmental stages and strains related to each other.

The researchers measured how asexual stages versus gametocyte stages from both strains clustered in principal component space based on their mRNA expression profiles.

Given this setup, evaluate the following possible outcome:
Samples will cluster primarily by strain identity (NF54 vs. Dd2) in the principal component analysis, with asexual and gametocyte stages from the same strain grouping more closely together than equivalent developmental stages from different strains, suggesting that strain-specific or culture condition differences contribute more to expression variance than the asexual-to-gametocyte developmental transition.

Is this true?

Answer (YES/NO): NO